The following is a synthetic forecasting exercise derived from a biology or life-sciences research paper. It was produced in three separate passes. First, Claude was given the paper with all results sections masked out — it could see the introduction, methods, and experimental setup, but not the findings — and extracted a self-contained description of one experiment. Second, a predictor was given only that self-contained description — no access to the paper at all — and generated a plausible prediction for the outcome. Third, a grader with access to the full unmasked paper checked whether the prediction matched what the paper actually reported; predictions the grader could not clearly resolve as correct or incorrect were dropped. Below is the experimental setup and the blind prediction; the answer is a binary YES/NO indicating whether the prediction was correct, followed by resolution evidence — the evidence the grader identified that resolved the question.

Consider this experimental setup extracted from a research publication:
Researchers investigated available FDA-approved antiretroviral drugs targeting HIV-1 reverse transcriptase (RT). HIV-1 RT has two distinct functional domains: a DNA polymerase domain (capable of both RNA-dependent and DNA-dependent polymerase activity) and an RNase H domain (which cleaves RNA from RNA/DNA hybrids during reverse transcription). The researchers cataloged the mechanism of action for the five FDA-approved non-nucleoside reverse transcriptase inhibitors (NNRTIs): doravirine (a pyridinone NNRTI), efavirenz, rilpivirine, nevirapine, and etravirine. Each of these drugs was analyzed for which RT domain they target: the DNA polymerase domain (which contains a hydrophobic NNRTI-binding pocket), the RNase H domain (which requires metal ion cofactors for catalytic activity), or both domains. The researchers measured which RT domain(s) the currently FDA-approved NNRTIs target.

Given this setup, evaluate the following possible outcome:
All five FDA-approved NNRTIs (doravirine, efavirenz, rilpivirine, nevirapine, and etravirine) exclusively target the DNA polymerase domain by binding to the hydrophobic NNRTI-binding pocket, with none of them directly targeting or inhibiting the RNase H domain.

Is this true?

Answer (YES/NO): YES